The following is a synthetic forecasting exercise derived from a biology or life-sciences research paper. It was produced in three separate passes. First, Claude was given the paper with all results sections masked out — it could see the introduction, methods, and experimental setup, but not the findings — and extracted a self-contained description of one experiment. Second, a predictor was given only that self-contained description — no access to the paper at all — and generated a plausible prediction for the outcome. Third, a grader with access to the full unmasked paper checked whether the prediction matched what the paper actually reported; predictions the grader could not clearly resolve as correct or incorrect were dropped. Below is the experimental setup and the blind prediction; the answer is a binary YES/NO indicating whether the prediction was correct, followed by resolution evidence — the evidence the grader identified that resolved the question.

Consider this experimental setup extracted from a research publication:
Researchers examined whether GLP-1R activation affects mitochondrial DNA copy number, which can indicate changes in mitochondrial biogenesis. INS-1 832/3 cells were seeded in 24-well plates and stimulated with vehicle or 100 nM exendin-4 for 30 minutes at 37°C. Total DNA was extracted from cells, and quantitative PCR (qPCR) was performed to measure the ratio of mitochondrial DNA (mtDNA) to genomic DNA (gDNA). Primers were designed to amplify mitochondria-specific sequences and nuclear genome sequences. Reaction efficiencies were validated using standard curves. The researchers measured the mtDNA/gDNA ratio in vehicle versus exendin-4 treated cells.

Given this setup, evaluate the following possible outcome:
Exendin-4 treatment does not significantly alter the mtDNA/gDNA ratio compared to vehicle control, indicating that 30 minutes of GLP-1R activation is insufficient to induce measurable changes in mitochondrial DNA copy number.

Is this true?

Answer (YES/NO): YES